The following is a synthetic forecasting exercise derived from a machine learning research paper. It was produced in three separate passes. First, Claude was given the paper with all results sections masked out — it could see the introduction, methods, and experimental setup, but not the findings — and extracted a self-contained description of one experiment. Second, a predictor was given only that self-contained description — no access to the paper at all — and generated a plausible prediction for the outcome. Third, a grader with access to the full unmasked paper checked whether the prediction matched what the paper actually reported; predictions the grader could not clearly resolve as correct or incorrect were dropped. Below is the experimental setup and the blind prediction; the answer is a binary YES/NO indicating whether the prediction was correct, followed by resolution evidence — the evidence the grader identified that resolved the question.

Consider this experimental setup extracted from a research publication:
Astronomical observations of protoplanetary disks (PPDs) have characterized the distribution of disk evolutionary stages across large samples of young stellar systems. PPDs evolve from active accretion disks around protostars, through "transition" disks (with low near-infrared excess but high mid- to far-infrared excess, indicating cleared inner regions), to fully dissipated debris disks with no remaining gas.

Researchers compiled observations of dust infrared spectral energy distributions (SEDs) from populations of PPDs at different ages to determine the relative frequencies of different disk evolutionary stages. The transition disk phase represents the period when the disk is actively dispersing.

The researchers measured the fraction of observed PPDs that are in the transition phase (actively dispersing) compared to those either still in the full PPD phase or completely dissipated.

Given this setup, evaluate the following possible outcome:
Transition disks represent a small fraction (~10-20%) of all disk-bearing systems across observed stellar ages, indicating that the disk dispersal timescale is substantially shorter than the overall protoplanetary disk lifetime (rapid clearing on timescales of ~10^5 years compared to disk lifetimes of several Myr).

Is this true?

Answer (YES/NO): NO